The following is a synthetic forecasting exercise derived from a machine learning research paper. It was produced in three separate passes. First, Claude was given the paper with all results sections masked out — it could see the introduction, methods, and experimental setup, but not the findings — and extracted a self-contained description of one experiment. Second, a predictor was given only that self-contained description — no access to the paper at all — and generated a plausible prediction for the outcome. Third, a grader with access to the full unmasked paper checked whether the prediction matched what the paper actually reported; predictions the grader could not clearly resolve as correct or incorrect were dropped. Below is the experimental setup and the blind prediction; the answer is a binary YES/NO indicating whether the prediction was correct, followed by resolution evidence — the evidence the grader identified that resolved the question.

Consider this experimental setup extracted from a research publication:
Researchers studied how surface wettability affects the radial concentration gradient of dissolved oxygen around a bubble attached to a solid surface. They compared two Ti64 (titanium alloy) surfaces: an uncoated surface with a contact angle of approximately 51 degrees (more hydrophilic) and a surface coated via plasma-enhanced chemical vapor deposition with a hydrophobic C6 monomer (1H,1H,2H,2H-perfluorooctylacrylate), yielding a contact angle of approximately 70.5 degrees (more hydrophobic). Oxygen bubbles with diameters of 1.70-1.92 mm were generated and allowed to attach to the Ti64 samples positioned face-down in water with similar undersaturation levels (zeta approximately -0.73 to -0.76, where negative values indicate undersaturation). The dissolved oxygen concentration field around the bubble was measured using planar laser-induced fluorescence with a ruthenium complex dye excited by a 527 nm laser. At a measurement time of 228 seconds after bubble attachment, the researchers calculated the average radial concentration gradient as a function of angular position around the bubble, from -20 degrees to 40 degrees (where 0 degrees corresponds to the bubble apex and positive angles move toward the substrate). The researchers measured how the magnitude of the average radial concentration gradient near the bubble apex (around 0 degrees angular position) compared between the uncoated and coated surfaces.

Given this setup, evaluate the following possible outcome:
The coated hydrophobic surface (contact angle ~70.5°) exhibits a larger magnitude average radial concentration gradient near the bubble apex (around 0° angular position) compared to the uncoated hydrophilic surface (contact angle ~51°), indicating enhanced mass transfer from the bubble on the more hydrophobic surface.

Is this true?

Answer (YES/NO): NO